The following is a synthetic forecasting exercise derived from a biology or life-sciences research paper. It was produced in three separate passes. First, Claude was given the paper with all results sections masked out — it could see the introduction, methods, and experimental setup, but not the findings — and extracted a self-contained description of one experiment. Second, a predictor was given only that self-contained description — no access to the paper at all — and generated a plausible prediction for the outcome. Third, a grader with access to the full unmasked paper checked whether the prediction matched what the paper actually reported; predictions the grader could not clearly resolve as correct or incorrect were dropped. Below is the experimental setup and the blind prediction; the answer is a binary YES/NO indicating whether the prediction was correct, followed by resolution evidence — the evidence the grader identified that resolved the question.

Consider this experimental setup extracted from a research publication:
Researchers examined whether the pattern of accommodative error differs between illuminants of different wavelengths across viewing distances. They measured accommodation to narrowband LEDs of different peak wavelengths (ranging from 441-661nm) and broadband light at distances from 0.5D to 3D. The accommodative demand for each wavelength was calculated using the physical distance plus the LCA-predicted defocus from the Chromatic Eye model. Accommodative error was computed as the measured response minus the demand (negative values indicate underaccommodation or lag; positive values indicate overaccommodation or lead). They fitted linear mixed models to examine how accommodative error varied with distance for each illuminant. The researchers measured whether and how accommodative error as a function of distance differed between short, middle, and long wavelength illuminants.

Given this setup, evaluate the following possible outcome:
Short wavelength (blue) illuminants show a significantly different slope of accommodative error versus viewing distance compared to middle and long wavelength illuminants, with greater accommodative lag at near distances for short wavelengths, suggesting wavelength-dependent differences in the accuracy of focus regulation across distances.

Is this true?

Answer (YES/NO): NO